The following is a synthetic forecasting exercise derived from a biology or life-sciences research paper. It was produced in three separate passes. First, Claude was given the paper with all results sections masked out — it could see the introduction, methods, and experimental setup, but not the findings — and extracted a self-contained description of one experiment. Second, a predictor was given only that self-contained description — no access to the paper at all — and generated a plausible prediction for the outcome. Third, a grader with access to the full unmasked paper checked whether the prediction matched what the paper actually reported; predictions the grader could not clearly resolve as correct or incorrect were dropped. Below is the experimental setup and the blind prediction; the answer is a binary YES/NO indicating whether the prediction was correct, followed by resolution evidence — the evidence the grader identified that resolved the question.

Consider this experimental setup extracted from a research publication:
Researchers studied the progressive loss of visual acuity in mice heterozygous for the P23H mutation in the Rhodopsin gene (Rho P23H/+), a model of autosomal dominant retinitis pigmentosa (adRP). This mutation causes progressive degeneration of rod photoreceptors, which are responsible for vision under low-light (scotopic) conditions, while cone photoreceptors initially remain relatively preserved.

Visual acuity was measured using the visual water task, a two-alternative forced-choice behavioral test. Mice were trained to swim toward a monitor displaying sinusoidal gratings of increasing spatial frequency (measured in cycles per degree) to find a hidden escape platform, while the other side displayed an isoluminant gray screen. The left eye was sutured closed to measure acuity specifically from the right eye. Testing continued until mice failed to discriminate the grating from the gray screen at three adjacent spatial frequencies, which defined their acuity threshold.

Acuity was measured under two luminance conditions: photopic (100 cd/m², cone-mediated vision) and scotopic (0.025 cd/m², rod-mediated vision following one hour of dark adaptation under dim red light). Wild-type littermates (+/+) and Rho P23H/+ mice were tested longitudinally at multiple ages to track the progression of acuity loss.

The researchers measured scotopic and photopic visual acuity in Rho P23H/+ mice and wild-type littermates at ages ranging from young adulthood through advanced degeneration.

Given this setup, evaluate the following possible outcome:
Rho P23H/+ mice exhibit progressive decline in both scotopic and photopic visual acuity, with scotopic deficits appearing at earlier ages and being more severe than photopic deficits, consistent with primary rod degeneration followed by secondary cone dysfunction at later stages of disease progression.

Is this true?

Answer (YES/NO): YES